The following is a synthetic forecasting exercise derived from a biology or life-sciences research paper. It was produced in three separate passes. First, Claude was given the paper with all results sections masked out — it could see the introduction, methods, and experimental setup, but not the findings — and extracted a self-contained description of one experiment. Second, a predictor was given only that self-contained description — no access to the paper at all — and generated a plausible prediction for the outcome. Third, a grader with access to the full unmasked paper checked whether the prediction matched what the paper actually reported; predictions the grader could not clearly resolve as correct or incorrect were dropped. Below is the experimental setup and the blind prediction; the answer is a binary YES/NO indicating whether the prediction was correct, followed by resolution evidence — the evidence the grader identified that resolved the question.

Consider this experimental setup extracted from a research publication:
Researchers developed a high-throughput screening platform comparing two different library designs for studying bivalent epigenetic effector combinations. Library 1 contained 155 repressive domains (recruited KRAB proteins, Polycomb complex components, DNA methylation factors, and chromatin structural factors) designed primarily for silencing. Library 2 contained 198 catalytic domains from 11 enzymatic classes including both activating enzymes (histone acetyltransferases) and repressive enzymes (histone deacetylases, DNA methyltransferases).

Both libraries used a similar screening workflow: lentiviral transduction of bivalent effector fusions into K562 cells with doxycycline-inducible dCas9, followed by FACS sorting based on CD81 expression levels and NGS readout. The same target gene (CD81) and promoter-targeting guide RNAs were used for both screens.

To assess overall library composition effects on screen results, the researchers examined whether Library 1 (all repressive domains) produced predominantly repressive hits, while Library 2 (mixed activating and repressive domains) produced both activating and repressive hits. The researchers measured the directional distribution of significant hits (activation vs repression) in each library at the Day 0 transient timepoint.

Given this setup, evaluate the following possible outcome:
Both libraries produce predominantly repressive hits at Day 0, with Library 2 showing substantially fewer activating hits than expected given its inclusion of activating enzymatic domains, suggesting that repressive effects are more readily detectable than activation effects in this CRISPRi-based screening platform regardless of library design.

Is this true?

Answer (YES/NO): NO